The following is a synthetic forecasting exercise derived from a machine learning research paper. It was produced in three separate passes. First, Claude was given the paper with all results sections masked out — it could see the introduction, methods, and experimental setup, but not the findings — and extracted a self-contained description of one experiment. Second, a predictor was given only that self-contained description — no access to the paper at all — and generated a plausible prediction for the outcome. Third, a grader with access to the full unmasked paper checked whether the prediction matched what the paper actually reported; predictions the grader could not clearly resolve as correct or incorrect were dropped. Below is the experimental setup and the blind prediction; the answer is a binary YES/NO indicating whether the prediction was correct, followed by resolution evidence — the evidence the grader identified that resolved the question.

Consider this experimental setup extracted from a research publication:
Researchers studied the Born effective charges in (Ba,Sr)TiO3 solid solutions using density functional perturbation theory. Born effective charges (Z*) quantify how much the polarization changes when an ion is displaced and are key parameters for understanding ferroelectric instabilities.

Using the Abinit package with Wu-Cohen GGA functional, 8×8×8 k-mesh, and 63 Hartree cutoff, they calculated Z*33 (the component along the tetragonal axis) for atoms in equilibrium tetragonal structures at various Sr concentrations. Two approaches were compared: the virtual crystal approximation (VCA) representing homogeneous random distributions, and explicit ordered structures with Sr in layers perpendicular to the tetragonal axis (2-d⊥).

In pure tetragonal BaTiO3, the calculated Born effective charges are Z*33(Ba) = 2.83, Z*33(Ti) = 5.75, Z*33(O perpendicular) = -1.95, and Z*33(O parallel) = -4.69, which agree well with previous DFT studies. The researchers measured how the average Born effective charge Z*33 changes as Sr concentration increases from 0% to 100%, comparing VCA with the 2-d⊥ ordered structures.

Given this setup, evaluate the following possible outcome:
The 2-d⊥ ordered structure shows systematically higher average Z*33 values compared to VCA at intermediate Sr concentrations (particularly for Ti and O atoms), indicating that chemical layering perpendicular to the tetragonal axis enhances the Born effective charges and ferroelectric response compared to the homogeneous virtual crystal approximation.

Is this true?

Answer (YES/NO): NO